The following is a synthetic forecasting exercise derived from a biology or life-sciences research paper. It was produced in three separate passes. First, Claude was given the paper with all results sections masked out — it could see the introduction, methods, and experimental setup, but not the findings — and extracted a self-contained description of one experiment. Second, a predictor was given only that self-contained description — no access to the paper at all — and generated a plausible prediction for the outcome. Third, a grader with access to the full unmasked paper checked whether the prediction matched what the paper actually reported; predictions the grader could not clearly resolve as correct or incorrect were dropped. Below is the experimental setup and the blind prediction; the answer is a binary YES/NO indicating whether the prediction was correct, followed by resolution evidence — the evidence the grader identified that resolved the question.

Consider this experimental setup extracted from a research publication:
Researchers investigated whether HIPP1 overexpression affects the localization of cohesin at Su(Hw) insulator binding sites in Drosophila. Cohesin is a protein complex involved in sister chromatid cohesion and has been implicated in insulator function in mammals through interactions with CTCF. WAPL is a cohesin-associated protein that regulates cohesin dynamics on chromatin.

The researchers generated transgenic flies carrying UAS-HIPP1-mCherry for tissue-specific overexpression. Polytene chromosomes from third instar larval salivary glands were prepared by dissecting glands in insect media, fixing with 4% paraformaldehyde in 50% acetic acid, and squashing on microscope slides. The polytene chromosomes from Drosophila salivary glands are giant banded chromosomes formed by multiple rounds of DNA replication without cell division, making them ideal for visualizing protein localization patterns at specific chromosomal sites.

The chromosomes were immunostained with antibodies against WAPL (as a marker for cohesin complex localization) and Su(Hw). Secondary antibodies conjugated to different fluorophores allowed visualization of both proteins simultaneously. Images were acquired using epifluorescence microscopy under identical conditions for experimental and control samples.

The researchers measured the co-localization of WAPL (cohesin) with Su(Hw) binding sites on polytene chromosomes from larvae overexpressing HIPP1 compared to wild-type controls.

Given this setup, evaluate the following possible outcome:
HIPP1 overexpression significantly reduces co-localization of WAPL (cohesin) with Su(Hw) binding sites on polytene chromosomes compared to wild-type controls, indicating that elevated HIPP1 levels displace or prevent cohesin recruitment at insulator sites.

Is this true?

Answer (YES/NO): YES